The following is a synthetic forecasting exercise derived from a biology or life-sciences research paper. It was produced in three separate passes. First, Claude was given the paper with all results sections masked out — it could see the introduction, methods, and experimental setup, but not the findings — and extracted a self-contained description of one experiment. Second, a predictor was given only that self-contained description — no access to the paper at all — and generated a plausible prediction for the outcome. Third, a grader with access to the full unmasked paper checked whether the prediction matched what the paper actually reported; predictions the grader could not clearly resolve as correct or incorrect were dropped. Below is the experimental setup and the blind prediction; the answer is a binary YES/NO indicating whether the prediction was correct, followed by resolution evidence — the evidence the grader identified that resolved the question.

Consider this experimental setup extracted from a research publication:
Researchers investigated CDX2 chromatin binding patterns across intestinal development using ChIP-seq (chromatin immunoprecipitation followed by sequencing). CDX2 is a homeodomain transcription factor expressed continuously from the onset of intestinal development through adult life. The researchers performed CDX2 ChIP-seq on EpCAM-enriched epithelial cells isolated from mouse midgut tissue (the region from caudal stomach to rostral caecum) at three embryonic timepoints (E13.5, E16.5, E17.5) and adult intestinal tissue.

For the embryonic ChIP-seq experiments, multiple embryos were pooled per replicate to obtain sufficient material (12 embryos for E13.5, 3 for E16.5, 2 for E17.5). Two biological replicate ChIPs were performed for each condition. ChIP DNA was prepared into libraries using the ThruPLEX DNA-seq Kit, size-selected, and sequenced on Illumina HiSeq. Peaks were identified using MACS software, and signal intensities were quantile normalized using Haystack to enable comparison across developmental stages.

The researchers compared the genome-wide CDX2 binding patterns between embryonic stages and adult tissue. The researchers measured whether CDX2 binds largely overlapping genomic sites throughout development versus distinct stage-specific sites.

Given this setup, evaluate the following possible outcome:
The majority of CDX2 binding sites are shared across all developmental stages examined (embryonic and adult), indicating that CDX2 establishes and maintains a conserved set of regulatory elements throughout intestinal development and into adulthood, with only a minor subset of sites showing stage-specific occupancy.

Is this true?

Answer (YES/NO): NO